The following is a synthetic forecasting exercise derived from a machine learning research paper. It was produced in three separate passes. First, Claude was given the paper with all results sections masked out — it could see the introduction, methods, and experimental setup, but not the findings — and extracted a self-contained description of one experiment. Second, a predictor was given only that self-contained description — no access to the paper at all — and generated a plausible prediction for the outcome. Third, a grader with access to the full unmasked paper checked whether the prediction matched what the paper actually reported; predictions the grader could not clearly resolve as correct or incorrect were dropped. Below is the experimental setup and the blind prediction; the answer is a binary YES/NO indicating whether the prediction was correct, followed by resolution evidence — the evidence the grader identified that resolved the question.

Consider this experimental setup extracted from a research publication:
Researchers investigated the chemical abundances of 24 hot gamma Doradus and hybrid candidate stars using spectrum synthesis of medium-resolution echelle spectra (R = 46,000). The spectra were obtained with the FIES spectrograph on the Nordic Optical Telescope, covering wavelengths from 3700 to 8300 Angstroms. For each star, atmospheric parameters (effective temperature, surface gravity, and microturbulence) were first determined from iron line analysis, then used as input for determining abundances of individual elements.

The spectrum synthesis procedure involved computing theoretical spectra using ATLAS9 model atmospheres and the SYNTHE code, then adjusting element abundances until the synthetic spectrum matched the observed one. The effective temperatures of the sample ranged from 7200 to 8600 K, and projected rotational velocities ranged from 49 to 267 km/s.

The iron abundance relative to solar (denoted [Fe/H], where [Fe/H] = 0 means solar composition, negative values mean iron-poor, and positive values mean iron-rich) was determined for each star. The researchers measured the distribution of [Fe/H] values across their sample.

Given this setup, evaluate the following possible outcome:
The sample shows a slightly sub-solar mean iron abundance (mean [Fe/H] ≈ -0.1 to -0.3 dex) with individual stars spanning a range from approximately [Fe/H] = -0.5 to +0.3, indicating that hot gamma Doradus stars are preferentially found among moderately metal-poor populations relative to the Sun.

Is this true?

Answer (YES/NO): NO